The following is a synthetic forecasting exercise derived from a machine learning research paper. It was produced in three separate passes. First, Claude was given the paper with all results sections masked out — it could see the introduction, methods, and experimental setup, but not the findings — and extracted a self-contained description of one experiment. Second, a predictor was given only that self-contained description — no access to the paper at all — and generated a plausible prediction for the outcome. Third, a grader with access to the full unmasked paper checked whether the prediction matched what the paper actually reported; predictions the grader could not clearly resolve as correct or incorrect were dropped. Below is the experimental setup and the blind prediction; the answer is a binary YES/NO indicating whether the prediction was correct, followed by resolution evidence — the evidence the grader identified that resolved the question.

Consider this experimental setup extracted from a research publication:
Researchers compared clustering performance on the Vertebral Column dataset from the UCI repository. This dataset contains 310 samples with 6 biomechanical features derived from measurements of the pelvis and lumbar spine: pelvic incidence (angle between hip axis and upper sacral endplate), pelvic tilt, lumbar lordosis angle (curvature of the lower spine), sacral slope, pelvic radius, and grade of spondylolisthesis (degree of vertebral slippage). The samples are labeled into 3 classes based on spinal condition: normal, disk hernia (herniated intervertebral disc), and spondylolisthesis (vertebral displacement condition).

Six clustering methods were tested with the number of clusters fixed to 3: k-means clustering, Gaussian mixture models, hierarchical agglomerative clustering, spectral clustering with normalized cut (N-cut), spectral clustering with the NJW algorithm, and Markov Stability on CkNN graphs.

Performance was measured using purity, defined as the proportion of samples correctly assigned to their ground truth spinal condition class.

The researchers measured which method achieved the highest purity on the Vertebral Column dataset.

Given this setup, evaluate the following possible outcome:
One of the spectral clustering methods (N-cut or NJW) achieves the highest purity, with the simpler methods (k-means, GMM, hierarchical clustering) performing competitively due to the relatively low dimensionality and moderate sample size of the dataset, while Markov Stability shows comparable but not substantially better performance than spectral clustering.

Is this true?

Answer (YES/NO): NO